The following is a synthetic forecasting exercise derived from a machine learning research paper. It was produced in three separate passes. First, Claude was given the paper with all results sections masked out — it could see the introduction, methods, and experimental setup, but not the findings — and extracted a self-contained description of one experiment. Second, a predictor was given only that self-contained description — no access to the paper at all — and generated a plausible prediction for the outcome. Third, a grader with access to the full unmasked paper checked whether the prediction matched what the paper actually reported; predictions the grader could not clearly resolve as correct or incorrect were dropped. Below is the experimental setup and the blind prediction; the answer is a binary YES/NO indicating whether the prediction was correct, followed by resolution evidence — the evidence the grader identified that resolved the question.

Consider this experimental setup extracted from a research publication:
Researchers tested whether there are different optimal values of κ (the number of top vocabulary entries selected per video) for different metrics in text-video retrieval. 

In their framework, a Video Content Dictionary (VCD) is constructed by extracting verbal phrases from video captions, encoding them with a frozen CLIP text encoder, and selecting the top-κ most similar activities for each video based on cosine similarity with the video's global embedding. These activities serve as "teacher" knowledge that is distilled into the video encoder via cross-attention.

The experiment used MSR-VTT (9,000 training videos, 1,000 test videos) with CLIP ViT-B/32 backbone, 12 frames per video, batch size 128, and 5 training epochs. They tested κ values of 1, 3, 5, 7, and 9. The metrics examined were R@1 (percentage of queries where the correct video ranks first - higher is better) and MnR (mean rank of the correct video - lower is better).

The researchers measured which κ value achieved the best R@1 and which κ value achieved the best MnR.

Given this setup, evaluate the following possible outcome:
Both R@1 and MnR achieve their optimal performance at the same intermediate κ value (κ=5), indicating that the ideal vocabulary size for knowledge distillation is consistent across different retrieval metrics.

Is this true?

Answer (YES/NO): NO